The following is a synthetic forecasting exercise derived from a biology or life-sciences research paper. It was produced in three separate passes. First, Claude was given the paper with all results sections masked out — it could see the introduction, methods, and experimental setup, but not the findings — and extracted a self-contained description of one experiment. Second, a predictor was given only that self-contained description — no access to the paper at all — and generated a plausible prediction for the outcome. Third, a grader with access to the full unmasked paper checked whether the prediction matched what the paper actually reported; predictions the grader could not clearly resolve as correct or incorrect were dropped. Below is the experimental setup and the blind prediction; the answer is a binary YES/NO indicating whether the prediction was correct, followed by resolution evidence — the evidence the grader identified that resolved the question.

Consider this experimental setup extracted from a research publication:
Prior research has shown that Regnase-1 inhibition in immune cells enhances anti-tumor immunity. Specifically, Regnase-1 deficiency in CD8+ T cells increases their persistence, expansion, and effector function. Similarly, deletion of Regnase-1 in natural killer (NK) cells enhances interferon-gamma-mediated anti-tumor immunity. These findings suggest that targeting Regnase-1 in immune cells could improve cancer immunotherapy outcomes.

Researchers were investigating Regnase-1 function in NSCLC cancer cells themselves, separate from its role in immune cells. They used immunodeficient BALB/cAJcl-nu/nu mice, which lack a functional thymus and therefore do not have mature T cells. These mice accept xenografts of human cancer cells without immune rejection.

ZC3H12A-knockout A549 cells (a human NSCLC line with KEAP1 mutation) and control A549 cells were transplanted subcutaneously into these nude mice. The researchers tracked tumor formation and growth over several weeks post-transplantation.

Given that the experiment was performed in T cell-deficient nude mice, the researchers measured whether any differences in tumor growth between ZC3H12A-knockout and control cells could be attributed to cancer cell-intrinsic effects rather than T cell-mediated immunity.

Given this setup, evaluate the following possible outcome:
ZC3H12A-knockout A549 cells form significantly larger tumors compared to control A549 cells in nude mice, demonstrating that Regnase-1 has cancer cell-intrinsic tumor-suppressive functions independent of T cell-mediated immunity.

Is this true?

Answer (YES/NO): NO